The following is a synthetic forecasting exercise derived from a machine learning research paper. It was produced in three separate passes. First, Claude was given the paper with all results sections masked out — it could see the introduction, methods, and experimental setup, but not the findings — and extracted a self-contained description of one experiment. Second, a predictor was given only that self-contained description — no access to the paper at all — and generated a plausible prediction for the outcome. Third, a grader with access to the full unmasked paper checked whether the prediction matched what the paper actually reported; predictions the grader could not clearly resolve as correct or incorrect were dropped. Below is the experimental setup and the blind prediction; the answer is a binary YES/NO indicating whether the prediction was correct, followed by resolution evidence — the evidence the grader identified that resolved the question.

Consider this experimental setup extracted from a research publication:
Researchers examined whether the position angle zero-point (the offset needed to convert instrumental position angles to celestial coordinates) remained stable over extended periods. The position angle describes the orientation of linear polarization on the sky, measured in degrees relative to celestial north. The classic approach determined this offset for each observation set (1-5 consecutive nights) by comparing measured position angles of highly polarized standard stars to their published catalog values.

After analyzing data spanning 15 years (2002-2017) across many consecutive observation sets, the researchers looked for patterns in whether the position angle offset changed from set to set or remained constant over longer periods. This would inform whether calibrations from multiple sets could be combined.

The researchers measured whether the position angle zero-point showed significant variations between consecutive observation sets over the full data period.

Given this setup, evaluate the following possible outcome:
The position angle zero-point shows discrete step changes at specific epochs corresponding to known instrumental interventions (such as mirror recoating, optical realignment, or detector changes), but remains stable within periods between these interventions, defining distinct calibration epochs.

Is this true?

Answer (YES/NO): YES